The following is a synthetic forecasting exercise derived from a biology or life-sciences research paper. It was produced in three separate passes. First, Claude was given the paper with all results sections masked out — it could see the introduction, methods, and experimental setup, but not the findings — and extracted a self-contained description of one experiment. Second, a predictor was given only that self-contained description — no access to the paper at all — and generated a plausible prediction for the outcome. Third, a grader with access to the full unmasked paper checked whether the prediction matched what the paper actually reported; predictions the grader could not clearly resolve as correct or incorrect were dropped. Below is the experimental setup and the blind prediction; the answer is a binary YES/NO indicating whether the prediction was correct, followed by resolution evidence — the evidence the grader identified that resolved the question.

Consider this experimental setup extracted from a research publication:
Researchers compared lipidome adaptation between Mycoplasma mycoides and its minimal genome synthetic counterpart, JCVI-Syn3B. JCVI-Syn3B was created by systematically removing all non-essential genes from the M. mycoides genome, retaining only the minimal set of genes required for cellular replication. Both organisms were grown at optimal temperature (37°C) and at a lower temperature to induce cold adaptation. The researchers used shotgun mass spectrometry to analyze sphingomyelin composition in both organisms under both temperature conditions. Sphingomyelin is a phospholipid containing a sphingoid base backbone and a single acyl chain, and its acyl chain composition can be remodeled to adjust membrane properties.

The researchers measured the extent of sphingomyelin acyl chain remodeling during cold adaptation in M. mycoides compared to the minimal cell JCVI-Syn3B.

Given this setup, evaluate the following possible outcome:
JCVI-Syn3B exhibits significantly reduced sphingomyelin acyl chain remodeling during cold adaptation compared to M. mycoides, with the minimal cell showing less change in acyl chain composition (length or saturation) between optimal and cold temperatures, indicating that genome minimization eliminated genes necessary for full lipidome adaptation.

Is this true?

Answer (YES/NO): YES